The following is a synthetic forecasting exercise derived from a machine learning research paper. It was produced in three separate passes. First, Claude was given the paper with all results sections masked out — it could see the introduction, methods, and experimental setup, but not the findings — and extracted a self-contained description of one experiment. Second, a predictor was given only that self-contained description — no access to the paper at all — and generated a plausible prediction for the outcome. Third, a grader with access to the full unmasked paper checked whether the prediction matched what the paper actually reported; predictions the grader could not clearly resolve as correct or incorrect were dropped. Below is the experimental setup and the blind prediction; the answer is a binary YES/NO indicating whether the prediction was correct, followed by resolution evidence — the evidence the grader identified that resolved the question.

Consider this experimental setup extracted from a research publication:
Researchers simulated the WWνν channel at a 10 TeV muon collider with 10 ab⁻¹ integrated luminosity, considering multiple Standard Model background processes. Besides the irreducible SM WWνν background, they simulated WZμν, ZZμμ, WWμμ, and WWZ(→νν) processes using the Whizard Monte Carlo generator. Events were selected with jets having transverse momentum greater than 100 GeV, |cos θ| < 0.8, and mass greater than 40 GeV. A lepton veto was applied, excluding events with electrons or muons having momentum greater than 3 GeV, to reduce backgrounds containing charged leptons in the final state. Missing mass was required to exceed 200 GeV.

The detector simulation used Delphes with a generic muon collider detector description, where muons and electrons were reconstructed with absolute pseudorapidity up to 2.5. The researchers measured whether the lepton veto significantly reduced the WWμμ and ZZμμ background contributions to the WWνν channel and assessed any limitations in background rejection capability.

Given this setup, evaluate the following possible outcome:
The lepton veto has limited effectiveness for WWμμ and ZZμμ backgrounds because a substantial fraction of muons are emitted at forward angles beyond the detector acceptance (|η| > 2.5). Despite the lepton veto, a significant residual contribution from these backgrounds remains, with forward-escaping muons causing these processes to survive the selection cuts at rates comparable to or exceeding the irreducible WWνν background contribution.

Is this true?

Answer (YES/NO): NO